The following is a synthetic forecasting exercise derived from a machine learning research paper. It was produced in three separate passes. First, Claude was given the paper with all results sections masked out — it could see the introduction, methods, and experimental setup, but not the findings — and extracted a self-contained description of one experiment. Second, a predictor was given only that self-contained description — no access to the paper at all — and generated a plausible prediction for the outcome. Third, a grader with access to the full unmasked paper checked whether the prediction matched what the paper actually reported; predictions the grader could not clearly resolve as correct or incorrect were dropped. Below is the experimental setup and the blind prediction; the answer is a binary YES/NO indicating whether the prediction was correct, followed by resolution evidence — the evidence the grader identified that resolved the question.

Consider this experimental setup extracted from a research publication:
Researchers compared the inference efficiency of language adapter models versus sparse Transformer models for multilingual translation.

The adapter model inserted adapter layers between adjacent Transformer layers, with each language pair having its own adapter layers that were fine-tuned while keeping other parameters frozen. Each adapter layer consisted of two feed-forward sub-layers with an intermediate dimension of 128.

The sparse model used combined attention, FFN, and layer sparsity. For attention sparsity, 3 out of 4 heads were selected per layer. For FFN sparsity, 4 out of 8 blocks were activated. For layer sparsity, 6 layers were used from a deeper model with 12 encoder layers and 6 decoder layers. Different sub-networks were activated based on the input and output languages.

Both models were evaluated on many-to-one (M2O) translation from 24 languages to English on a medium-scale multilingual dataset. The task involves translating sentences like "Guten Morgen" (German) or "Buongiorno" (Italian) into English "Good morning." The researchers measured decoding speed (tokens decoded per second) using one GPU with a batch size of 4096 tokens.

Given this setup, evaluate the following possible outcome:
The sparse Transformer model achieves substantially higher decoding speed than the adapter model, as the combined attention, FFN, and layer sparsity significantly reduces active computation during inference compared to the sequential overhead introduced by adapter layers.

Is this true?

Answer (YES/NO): YES